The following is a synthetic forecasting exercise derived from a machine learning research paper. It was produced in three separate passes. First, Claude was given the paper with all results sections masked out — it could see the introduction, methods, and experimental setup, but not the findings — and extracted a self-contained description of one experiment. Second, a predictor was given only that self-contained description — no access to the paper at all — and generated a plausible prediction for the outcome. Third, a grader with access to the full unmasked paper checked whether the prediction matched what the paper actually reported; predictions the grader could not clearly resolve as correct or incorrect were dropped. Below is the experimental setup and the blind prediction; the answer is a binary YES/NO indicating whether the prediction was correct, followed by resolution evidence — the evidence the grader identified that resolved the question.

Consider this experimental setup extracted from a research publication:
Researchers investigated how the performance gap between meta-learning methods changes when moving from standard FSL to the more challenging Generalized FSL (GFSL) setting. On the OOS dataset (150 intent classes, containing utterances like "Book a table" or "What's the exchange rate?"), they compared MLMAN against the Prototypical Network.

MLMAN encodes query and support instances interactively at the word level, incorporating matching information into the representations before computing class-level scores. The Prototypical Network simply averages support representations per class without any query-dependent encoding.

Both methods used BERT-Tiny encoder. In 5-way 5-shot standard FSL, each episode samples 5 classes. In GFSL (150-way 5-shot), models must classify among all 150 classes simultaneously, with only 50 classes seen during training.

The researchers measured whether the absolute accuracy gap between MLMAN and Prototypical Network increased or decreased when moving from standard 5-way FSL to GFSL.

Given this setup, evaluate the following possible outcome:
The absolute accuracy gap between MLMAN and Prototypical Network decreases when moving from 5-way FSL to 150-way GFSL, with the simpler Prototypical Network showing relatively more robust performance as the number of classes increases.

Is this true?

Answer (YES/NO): NO